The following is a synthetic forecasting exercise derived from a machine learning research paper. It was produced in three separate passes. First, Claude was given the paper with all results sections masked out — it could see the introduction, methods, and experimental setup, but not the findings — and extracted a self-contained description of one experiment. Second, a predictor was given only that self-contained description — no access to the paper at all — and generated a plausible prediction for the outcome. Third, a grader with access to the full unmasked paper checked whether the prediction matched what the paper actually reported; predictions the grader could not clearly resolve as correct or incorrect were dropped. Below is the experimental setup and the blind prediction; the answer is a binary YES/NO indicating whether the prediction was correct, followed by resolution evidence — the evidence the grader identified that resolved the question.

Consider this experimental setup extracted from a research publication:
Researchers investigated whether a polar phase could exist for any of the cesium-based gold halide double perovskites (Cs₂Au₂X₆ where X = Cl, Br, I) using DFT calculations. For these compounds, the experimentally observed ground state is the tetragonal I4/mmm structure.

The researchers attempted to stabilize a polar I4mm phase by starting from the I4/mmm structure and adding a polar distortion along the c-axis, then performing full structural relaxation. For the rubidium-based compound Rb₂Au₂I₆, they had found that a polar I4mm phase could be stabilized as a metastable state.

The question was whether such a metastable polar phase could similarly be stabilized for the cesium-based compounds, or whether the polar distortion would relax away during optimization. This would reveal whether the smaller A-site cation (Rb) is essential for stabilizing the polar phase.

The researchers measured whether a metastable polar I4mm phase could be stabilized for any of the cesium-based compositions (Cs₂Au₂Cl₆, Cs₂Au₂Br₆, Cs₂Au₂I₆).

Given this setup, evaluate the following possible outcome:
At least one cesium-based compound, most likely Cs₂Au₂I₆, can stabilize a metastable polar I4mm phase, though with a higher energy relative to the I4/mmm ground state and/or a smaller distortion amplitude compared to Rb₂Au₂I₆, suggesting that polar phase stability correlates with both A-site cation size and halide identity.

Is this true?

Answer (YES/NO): NO